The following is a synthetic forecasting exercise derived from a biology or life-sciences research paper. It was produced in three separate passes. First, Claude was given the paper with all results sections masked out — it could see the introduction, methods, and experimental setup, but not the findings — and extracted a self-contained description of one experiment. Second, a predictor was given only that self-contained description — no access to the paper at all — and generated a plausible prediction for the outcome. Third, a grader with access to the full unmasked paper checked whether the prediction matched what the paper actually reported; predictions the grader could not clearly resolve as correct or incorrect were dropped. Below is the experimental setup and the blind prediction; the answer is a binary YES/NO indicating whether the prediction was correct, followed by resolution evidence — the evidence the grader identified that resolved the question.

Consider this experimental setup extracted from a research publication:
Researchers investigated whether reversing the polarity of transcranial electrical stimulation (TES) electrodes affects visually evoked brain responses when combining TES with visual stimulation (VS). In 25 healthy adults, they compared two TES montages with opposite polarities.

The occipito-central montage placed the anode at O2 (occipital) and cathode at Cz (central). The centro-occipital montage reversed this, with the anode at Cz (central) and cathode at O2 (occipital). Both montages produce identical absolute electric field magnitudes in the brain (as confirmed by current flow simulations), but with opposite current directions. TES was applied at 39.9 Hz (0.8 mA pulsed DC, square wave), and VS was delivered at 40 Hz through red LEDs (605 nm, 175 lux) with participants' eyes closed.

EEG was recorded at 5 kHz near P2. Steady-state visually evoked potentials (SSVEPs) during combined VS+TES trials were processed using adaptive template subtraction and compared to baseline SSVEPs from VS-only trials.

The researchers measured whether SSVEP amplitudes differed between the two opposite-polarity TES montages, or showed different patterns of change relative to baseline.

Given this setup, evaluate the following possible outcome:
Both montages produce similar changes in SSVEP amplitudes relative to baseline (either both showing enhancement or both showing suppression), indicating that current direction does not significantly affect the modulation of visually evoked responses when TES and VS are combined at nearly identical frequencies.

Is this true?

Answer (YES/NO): NO